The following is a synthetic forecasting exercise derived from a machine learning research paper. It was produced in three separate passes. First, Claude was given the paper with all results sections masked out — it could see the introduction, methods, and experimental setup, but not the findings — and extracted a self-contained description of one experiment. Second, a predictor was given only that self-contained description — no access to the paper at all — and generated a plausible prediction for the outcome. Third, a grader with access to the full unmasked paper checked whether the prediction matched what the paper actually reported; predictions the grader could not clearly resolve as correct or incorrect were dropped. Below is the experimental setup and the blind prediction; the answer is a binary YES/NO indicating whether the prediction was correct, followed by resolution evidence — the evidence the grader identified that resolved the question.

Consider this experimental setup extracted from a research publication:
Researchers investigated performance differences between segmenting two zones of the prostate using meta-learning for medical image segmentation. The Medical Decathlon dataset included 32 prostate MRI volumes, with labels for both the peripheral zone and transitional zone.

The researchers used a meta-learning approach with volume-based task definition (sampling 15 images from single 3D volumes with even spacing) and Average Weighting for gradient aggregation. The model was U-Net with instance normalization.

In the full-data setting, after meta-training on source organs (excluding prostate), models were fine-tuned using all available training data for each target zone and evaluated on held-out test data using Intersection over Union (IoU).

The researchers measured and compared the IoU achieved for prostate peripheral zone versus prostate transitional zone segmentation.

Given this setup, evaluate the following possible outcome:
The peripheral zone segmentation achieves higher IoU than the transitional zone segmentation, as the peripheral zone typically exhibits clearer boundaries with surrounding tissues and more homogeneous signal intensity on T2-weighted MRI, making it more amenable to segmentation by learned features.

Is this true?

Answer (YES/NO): NO